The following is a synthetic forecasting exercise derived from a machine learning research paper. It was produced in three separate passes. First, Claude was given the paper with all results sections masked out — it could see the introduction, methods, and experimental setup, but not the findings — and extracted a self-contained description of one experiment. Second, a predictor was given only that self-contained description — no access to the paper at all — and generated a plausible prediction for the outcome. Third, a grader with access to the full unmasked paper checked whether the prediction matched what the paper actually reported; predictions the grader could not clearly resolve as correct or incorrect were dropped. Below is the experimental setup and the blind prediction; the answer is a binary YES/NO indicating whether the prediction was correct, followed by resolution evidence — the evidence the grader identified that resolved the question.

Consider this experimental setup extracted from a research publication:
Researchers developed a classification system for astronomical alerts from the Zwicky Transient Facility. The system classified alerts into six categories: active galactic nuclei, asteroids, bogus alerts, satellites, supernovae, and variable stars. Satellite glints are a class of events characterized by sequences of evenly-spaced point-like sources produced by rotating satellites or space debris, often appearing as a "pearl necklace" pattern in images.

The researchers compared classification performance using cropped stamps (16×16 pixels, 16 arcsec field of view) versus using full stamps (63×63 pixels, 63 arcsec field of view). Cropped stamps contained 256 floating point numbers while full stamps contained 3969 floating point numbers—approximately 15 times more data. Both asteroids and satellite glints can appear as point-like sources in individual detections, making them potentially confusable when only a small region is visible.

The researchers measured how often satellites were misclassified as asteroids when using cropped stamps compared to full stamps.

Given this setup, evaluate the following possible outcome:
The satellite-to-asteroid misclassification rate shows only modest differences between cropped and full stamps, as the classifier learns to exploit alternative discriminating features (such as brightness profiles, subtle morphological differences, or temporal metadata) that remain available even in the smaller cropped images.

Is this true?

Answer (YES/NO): NO